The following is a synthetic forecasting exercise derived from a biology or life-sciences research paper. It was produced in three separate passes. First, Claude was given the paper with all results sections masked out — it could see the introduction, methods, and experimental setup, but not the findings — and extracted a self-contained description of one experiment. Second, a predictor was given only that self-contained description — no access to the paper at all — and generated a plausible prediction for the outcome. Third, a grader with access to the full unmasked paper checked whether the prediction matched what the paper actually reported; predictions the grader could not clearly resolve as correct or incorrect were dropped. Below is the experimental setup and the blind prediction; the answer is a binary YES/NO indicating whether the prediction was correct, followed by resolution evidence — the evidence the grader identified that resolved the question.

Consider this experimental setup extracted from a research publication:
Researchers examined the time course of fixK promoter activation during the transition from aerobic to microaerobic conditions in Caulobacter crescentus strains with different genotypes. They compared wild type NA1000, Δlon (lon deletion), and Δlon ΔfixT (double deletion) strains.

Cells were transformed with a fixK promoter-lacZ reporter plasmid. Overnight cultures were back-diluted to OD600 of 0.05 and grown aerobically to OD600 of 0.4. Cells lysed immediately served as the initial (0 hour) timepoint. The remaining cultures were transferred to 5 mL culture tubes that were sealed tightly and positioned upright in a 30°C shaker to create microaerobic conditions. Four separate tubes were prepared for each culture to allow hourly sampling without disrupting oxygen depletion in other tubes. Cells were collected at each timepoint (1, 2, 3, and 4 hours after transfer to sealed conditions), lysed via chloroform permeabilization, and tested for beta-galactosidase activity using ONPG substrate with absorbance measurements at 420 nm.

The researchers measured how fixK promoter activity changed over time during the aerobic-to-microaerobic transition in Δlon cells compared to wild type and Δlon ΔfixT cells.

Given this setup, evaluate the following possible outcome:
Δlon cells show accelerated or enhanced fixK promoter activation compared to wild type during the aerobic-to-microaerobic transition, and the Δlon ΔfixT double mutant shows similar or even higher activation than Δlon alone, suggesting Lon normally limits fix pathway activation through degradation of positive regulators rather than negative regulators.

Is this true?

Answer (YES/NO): NO